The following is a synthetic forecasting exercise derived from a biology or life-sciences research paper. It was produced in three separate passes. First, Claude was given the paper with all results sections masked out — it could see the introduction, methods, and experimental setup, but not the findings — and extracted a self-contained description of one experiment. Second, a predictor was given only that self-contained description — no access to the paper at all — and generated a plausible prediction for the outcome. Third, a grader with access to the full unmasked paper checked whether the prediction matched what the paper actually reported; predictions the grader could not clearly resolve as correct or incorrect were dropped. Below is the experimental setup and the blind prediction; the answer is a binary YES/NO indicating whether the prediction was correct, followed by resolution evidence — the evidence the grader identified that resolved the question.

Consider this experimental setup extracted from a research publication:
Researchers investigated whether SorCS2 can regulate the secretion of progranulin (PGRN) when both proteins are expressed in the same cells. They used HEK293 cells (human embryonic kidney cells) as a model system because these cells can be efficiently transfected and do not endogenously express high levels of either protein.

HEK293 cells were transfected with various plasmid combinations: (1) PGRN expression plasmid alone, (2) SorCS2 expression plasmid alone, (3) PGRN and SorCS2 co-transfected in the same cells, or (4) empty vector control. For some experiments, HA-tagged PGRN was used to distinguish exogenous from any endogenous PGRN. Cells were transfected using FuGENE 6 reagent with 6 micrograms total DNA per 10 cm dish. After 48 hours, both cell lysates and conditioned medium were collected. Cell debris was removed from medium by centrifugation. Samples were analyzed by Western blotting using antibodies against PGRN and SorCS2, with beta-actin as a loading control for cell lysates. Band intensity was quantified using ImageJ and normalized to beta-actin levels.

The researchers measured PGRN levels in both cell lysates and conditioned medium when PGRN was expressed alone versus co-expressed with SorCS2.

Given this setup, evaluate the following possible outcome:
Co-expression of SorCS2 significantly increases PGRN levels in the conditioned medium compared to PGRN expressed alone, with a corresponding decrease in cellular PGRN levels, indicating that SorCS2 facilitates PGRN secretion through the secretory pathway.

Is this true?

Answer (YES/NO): NO